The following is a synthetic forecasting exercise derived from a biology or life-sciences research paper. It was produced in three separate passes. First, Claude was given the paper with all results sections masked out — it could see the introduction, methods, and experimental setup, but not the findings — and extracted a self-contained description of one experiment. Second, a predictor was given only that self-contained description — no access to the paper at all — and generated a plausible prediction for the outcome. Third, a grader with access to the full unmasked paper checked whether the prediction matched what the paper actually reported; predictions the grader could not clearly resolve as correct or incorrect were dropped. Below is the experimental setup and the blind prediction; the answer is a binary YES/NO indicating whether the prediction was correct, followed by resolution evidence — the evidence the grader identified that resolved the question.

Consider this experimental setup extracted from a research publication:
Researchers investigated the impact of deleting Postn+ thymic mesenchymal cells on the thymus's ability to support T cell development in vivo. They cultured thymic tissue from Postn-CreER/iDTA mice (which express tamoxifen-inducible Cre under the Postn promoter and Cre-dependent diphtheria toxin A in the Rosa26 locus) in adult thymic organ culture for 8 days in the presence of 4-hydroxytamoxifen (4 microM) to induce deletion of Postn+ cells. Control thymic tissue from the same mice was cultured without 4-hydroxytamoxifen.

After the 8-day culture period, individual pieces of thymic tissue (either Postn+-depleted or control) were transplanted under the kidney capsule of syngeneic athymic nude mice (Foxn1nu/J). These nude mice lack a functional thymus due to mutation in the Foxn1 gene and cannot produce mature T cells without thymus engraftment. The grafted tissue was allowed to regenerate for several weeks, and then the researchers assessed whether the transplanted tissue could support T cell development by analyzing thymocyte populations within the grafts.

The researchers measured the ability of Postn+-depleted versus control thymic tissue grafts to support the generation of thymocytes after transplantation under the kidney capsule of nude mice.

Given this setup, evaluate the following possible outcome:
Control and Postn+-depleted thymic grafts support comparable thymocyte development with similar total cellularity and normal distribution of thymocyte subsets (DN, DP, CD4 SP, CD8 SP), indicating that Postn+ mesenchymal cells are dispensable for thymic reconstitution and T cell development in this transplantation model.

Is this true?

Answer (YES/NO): NO